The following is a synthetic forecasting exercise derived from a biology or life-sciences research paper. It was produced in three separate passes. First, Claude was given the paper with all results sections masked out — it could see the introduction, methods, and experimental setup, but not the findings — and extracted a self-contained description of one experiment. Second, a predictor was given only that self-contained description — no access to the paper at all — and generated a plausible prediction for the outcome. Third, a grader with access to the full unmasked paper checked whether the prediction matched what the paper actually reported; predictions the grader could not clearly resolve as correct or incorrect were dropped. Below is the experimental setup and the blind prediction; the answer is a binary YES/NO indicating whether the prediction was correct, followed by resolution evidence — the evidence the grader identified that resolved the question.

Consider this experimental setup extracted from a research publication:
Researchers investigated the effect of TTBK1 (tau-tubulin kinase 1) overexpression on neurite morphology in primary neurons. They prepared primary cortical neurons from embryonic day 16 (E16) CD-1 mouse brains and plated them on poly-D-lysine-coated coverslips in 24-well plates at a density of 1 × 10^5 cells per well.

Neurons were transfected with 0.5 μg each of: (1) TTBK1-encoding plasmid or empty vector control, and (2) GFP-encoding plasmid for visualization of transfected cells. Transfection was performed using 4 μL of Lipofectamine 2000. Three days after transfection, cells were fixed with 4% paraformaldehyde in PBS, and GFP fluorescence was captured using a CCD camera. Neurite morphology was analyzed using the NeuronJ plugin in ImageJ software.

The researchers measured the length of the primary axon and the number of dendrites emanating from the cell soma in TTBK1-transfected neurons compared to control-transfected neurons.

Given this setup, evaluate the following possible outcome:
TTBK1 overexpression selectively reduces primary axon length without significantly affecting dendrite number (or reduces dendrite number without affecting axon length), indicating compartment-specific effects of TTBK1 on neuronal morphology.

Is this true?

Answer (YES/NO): NO